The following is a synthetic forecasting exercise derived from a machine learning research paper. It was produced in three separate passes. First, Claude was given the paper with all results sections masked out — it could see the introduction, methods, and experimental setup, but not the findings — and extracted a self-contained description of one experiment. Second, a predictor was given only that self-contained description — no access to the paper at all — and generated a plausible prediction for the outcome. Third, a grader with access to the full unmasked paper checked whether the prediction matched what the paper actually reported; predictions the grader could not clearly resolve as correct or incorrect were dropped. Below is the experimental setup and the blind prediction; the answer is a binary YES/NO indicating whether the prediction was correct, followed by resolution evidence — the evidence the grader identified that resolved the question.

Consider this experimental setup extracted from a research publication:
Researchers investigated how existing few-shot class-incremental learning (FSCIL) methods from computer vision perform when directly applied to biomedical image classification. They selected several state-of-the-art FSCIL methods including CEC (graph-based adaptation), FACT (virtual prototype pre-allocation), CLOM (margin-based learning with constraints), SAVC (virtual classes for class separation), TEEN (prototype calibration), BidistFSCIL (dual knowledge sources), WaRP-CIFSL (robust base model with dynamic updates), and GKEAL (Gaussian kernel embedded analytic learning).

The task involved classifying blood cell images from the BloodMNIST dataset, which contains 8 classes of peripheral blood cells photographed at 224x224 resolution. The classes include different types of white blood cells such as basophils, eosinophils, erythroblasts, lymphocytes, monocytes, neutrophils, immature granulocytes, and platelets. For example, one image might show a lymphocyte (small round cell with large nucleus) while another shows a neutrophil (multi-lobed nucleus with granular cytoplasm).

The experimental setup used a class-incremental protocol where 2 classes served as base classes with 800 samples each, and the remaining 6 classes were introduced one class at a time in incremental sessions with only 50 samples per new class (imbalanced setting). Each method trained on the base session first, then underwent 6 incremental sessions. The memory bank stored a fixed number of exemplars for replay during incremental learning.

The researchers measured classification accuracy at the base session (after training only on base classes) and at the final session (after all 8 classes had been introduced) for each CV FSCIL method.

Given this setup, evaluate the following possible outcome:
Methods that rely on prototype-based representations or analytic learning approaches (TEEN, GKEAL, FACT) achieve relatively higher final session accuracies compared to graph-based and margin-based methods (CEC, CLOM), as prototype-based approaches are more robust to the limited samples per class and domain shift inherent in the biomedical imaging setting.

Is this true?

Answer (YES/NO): NO